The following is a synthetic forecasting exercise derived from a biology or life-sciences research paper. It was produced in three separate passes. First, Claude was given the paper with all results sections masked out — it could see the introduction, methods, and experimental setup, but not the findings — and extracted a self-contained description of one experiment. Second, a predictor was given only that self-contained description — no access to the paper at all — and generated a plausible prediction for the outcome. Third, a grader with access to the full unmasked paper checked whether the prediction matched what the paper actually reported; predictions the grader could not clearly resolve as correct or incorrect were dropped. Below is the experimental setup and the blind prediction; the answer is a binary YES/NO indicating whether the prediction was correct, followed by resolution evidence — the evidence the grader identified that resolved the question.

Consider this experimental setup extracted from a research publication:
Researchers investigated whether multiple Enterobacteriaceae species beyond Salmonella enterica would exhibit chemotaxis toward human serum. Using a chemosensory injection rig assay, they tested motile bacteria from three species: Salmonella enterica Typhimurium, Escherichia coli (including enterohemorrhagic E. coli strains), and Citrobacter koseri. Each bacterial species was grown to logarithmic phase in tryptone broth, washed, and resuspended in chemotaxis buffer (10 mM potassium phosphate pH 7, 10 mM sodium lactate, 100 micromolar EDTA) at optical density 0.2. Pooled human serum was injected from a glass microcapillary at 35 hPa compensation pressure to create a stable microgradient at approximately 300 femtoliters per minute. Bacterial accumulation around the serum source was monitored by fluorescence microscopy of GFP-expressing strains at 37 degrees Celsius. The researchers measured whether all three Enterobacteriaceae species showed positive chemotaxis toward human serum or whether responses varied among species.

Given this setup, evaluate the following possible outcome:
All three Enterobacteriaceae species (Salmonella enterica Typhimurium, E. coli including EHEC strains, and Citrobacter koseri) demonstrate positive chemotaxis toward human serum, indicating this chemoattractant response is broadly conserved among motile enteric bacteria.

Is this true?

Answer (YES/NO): YES